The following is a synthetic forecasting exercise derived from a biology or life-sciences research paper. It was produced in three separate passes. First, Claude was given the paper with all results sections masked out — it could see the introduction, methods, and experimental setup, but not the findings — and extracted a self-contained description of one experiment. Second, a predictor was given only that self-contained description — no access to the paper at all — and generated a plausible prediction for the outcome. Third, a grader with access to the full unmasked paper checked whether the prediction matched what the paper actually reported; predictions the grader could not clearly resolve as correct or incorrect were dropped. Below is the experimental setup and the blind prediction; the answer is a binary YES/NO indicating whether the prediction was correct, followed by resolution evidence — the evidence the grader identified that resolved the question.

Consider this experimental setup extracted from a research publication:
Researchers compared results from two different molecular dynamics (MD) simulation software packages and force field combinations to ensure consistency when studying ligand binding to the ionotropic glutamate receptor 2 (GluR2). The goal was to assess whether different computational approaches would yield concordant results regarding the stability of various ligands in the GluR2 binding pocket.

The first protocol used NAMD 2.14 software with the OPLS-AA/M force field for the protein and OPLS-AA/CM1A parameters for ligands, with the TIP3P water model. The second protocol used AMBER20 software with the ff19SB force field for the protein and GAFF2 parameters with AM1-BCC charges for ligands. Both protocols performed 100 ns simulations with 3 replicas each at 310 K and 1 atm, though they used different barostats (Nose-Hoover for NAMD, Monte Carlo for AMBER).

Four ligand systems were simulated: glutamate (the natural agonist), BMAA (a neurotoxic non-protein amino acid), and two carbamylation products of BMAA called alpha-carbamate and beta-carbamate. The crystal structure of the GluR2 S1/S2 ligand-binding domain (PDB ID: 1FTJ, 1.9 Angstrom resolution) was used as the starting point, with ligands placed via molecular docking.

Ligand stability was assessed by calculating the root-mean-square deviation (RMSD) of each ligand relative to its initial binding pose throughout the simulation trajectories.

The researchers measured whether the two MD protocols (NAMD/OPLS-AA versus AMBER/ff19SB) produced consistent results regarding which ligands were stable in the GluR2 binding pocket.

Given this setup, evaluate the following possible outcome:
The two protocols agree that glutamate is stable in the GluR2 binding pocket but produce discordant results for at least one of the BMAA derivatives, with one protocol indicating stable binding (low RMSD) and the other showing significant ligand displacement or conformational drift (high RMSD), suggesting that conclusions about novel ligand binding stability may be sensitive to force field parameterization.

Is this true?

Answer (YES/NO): NO